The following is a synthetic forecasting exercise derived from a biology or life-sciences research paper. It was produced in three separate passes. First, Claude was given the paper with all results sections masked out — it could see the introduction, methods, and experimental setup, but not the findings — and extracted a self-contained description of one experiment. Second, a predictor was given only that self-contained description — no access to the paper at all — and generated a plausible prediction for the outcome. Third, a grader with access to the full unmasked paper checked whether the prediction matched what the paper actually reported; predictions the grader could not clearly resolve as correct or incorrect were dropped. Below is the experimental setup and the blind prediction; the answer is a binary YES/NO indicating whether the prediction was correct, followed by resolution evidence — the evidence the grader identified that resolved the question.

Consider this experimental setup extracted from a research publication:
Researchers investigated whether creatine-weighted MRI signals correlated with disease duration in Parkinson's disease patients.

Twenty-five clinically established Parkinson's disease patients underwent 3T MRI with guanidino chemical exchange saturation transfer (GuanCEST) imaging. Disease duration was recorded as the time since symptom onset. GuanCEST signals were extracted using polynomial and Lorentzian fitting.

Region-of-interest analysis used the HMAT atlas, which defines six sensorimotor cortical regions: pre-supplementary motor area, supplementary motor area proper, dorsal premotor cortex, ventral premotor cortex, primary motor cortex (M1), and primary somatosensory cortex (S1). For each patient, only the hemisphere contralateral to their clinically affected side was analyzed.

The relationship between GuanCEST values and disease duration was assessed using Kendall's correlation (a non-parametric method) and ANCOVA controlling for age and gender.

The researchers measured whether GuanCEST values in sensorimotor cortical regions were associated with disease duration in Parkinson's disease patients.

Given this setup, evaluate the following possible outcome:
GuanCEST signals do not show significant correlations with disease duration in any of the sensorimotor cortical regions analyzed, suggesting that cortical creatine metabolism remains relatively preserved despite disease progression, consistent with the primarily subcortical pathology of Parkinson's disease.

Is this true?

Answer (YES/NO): YES